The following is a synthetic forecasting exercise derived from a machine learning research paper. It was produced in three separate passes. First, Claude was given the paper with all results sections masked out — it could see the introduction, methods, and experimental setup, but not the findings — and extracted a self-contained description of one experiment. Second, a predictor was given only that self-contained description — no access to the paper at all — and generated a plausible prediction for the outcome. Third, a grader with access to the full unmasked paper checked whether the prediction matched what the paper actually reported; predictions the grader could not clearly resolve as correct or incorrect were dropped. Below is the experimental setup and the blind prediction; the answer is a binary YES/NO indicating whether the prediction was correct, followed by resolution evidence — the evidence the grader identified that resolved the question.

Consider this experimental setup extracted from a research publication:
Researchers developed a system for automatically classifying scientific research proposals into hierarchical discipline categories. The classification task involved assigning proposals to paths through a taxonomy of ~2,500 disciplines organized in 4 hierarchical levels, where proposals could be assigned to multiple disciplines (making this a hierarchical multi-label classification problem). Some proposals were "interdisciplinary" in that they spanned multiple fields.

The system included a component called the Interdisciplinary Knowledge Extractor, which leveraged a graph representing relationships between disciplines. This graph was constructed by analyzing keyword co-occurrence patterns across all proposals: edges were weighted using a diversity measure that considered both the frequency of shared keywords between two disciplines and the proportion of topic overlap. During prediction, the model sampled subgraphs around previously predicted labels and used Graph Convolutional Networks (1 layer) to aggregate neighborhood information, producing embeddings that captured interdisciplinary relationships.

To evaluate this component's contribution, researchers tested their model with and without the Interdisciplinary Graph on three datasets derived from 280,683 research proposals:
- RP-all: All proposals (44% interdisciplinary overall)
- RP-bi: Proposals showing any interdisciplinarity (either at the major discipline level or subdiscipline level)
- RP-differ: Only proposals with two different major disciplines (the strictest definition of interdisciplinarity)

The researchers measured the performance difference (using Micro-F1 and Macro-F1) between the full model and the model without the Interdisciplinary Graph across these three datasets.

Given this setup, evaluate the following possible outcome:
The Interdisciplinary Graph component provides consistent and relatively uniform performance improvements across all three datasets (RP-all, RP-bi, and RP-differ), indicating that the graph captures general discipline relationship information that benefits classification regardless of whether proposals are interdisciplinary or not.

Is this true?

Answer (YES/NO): NO